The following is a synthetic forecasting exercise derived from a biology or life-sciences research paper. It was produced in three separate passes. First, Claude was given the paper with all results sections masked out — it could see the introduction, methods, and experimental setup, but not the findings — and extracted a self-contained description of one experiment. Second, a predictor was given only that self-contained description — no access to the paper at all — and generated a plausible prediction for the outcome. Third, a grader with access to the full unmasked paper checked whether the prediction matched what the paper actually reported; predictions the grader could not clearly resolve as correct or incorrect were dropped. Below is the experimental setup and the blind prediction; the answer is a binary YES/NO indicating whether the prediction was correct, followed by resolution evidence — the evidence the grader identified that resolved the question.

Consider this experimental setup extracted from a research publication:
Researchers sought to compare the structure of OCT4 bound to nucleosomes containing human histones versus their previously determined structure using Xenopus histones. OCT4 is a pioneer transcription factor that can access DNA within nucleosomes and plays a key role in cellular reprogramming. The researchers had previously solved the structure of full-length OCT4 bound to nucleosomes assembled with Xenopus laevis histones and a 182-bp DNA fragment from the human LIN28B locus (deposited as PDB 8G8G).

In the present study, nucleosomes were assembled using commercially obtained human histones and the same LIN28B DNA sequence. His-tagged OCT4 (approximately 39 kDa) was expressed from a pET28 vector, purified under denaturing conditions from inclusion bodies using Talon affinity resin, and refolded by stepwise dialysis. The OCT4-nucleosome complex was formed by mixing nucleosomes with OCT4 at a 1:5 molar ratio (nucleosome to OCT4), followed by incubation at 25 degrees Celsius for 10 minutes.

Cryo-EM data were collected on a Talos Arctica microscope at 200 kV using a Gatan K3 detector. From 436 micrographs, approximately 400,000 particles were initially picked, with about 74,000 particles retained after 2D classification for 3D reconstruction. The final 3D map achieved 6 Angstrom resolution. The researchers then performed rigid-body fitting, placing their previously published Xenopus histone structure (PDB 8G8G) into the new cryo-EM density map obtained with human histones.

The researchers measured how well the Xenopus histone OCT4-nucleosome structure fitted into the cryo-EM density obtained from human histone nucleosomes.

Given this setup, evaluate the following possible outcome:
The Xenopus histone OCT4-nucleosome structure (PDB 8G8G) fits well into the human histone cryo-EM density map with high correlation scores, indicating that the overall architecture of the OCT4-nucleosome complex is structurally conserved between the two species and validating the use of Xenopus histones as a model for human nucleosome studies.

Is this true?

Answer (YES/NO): YES